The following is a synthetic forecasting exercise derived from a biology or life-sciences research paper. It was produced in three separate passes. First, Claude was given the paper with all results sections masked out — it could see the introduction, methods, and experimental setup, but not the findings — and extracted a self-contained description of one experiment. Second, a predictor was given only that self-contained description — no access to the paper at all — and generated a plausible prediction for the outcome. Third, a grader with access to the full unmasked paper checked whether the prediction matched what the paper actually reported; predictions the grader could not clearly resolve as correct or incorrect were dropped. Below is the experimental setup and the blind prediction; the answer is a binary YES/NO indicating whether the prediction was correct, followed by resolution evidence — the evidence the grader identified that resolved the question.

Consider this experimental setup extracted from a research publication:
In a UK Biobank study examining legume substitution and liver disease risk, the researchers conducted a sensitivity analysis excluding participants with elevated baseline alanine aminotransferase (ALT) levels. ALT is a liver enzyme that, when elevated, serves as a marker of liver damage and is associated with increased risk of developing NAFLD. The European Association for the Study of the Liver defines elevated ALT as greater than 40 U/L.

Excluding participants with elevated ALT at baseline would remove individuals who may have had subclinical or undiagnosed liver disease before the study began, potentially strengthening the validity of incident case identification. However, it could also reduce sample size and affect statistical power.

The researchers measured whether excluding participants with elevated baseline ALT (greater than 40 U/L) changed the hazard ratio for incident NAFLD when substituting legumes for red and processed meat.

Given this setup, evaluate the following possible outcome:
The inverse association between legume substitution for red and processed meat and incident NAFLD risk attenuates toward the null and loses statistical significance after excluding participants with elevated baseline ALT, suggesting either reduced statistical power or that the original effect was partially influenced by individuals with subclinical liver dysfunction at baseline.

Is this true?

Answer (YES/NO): NO